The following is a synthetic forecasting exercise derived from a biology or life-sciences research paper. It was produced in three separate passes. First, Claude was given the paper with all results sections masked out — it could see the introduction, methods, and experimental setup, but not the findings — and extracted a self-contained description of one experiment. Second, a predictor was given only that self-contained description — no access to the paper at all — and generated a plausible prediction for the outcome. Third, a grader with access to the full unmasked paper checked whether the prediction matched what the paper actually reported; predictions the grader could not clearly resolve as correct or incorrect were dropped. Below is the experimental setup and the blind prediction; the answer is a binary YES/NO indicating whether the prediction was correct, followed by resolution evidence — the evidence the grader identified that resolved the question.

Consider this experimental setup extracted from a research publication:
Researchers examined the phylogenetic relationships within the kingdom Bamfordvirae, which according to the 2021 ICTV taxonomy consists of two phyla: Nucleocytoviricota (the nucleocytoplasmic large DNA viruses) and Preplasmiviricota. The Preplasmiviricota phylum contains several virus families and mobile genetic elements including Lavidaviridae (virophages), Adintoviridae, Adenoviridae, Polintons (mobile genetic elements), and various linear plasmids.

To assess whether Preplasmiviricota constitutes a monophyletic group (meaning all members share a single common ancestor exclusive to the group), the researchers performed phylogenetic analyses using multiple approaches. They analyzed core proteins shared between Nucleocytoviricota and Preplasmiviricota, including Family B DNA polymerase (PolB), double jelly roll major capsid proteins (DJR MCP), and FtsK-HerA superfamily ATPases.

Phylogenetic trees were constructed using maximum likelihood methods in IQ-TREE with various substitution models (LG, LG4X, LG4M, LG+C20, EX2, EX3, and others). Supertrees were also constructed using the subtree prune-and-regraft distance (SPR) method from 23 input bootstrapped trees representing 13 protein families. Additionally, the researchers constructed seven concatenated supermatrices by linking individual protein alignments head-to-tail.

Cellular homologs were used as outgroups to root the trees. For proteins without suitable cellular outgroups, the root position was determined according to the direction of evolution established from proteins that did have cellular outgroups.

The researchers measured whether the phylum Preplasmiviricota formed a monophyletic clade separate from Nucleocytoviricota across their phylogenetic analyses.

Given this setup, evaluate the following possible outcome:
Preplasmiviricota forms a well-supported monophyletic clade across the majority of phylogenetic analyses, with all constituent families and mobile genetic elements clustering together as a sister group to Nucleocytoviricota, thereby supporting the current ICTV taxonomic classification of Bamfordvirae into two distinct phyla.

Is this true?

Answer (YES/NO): NO